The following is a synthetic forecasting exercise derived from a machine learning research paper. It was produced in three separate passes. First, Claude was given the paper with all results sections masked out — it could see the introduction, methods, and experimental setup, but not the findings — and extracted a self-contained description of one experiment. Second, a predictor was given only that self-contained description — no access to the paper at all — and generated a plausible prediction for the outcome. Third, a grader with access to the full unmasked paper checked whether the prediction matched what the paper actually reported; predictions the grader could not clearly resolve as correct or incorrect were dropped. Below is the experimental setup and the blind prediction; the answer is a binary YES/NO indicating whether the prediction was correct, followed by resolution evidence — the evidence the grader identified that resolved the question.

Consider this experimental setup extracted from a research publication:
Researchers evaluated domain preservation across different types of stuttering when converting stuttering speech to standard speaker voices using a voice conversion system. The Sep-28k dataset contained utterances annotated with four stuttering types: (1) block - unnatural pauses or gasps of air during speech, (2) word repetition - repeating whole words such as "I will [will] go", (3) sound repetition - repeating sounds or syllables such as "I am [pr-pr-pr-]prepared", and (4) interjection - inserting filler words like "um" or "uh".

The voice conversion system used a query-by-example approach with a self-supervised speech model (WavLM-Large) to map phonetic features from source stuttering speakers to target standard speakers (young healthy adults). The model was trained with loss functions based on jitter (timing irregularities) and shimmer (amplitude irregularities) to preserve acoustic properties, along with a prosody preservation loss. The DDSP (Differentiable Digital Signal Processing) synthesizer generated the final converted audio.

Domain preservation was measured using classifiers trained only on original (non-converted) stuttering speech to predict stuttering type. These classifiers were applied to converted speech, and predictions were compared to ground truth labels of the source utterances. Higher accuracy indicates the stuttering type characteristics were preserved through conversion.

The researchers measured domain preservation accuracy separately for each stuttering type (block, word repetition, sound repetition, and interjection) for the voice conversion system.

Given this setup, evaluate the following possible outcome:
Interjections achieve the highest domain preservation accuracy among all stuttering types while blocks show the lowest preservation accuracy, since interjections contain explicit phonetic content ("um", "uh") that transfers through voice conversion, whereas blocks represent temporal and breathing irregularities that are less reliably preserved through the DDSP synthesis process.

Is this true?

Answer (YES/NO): NO